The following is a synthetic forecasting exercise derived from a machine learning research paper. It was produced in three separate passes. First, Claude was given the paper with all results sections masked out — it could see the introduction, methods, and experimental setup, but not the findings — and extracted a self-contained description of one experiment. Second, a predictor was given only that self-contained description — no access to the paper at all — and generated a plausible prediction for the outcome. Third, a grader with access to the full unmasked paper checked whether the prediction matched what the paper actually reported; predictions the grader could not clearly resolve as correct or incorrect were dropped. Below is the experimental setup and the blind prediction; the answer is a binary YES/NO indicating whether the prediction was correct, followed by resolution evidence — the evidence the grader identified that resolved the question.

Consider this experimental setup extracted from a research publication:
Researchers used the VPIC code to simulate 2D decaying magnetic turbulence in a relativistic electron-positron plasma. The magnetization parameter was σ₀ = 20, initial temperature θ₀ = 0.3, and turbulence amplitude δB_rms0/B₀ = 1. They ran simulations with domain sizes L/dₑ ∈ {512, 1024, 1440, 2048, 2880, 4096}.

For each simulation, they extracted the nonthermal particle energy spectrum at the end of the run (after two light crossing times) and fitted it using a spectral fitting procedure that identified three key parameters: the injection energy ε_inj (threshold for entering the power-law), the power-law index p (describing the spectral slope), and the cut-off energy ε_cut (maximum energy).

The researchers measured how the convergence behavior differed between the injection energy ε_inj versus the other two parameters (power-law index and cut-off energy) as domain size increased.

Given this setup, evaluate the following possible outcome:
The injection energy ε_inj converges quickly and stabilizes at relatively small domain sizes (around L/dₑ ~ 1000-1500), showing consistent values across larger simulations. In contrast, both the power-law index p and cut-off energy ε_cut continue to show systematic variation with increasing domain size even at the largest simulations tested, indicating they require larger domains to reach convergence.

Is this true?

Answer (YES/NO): YES